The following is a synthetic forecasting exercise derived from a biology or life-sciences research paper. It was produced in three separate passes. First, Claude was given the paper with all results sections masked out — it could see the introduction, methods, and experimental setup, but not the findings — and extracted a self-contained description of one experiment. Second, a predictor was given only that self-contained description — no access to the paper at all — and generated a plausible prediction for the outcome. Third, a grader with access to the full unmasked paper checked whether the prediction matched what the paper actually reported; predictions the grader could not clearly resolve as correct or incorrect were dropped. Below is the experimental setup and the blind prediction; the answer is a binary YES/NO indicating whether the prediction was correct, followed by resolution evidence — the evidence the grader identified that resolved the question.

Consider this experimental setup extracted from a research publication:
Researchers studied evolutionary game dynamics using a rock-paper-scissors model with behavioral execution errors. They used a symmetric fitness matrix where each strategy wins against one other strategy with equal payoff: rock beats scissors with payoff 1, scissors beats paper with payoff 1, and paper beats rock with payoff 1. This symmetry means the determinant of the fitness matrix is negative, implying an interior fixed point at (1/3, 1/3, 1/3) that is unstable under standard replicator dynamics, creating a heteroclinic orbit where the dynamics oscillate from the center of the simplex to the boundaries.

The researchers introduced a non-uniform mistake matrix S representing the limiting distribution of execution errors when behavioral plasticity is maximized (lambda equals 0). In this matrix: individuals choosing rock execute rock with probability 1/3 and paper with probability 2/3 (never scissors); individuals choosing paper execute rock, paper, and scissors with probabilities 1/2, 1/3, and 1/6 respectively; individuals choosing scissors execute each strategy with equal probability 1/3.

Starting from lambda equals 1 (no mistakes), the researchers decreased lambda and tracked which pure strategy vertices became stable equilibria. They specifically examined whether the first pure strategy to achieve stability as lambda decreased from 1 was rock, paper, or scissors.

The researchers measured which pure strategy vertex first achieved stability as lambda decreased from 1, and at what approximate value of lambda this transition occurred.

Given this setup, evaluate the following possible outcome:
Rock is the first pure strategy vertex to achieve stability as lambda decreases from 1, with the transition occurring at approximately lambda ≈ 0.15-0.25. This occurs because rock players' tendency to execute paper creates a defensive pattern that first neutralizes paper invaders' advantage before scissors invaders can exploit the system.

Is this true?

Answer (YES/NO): NO